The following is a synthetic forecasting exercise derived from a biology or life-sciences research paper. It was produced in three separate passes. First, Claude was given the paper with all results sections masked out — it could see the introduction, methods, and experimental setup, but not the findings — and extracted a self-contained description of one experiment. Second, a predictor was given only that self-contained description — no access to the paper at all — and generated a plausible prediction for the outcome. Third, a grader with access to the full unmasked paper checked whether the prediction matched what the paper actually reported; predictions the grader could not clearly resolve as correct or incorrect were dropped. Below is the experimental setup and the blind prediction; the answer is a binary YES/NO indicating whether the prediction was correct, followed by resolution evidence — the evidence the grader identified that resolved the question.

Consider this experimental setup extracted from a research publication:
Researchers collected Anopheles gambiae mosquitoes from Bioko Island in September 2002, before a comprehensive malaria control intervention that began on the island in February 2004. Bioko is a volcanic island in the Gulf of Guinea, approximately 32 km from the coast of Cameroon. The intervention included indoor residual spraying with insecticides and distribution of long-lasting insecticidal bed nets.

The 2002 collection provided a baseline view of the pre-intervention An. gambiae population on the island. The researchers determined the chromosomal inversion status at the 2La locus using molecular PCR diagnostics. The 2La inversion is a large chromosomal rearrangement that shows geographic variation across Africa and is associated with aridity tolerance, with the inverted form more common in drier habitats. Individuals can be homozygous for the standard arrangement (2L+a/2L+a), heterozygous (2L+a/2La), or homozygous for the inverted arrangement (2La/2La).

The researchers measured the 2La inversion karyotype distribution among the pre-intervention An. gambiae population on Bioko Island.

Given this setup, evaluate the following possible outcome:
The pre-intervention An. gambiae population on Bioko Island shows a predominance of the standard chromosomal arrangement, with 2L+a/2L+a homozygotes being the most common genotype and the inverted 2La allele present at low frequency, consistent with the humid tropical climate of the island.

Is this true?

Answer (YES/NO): NO